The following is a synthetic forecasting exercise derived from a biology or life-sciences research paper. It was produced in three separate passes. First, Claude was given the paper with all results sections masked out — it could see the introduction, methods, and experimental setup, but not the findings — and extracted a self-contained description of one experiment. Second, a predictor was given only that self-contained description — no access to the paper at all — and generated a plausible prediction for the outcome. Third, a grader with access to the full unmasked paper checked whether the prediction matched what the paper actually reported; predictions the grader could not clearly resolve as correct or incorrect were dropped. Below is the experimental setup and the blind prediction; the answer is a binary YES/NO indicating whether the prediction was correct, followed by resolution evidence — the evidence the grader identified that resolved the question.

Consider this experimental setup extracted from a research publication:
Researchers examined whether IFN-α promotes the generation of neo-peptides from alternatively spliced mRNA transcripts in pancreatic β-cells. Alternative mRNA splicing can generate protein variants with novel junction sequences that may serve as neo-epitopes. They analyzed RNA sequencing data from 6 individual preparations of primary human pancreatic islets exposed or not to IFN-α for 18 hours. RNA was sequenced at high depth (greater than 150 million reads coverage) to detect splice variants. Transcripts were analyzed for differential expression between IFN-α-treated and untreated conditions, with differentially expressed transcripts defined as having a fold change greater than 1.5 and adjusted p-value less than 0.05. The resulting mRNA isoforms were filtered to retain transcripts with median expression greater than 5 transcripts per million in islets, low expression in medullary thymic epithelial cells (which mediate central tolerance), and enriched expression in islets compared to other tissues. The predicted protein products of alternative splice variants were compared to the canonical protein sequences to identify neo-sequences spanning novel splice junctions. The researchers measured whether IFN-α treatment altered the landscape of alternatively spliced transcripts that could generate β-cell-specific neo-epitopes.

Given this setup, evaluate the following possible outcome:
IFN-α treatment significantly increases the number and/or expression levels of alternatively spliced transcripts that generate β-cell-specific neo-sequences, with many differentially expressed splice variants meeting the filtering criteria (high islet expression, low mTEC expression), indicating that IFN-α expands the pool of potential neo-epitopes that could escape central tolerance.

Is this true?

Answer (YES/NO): NO